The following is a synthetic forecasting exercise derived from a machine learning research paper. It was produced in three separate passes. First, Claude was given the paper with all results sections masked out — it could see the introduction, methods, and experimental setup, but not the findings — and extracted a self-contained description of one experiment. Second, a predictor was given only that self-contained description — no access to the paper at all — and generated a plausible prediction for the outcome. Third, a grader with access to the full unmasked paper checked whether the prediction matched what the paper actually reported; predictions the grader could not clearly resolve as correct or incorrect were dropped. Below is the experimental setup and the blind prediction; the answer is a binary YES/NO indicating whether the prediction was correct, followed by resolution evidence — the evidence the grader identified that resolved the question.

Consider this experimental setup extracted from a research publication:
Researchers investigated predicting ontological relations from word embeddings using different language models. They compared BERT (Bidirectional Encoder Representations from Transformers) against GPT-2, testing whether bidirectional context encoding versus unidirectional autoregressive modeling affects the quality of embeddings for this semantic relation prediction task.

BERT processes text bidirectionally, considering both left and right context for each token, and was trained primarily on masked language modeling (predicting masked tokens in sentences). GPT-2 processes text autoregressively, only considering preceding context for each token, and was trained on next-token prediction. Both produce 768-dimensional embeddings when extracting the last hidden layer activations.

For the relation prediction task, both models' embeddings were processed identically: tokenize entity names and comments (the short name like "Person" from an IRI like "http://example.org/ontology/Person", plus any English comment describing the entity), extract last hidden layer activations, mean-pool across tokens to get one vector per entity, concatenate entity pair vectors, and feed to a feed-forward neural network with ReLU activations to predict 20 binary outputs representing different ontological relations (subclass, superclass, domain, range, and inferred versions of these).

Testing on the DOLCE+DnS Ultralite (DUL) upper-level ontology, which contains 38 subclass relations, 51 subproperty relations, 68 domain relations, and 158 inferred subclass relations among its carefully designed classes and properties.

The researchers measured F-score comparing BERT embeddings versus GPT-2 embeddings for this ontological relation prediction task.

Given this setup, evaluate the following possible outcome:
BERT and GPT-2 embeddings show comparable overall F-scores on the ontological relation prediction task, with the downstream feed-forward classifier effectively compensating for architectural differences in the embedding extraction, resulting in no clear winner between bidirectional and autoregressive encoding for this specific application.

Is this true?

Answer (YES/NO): NO